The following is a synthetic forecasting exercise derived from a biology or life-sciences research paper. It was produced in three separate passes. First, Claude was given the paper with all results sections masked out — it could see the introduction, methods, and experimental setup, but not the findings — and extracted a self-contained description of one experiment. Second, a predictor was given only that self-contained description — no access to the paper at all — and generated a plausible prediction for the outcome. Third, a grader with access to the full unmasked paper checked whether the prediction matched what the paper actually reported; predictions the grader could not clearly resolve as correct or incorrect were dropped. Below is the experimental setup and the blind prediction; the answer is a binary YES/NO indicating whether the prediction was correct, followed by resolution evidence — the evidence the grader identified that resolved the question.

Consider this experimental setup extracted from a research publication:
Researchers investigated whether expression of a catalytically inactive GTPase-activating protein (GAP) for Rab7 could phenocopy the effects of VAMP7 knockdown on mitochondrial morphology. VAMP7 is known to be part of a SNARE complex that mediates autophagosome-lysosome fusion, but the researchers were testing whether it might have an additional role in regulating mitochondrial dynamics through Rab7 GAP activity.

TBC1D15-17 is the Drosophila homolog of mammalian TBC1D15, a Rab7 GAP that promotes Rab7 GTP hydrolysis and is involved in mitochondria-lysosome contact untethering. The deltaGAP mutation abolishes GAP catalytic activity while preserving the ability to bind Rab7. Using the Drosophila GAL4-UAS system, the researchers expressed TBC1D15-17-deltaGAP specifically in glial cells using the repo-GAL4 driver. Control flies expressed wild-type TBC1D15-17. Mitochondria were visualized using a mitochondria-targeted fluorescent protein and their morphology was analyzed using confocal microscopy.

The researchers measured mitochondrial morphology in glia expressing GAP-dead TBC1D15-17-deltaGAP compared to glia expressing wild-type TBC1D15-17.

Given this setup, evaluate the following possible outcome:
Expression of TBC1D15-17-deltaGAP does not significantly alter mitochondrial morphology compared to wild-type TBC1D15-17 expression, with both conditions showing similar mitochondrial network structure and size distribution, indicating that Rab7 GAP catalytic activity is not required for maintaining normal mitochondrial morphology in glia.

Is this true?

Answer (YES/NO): NO